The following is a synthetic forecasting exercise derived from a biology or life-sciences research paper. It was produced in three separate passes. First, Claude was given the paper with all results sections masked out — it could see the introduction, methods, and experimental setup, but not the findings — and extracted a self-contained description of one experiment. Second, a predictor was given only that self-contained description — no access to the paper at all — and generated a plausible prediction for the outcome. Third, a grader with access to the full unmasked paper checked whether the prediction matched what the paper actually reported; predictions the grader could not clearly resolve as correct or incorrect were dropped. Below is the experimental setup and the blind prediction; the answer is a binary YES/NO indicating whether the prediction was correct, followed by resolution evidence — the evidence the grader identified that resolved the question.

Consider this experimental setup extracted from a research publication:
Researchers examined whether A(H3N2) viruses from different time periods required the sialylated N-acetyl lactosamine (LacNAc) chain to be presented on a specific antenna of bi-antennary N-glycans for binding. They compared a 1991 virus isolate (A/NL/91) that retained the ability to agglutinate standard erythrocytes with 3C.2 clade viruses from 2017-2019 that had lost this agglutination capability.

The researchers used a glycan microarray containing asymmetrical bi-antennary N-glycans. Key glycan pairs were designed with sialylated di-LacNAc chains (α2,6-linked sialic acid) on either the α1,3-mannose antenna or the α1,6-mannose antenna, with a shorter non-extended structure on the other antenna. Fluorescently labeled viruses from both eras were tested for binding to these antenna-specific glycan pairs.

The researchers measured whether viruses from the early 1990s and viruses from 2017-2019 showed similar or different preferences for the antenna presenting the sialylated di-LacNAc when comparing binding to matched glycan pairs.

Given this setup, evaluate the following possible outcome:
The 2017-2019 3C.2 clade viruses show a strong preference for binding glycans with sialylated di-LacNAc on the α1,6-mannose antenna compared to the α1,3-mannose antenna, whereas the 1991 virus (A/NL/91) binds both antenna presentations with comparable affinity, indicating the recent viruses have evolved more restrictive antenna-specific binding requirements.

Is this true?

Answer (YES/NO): NO